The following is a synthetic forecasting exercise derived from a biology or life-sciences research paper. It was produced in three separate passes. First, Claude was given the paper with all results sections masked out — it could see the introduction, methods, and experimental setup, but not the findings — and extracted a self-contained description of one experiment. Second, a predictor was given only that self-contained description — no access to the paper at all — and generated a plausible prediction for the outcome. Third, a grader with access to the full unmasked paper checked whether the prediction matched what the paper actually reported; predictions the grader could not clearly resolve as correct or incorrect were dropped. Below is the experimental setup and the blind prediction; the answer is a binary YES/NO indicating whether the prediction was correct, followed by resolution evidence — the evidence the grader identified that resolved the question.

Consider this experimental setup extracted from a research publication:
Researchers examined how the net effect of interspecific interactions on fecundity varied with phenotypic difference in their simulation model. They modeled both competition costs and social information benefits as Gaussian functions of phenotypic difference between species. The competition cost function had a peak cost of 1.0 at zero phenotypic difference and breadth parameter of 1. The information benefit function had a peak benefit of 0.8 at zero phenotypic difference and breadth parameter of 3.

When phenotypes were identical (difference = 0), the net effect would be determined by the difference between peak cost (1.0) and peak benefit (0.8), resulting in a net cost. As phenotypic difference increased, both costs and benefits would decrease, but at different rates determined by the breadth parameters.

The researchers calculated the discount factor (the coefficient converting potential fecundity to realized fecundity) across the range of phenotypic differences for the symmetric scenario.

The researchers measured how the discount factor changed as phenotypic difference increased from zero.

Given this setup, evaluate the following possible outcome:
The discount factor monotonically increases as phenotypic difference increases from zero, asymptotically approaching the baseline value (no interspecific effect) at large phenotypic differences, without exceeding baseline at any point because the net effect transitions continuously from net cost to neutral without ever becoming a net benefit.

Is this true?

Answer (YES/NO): NO